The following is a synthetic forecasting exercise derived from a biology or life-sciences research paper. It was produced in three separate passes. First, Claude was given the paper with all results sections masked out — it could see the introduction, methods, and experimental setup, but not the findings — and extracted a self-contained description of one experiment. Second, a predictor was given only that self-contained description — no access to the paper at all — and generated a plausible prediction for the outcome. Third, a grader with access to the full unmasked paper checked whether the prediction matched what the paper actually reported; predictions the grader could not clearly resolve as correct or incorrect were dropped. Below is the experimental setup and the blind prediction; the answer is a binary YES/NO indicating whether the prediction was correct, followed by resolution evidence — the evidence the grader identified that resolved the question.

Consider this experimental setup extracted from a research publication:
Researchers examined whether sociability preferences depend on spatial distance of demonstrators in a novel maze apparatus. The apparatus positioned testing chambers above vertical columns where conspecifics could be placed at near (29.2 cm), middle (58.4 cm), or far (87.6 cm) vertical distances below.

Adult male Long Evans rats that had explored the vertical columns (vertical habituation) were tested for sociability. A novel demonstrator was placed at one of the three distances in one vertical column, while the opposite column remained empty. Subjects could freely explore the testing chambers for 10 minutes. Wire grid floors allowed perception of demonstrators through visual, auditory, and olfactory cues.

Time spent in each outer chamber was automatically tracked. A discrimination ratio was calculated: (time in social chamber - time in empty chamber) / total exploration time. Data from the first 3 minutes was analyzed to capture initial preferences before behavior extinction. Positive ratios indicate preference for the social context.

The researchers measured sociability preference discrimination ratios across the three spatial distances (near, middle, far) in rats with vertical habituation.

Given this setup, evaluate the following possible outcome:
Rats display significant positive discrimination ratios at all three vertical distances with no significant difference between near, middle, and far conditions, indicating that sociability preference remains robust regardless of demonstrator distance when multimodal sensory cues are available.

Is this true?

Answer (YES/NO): NO